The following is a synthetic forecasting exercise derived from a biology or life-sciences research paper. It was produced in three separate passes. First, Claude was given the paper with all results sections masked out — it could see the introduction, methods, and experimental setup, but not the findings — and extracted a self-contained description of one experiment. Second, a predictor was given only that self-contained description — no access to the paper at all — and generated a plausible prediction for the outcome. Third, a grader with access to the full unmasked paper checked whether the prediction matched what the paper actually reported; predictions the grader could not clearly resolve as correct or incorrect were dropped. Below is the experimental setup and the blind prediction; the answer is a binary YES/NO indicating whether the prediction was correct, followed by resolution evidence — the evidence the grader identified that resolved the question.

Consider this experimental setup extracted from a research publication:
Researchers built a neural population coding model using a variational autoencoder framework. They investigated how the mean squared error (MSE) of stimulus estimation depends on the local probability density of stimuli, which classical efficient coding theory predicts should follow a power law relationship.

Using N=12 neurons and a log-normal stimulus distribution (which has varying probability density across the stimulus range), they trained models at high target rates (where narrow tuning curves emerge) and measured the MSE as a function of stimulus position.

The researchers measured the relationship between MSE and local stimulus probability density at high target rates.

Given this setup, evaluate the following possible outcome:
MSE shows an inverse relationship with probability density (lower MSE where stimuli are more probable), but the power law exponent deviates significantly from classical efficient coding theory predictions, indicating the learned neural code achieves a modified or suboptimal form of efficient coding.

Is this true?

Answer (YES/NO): NO